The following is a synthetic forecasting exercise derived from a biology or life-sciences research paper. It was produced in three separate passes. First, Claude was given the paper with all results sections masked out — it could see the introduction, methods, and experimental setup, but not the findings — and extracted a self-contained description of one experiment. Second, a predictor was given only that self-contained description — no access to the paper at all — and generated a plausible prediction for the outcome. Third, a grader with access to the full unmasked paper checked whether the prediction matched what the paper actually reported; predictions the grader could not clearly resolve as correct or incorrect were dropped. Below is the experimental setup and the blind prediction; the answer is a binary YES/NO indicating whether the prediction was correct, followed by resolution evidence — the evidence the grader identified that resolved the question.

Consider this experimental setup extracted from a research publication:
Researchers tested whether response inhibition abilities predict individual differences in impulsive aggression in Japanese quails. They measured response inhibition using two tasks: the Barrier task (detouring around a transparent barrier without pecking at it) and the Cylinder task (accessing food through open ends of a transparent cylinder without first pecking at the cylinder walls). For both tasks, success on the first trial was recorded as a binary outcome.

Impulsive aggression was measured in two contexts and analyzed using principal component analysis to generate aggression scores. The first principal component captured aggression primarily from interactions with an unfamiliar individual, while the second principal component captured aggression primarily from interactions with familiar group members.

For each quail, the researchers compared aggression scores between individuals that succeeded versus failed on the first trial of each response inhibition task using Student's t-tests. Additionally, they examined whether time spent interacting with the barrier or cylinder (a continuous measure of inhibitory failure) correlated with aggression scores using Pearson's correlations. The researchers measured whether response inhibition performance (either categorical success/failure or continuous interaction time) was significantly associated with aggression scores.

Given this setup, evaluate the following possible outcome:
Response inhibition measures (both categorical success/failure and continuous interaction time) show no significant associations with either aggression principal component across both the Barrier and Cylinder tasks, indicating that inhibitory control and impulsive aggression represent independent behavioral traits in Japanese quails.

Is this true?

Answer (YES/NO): NO